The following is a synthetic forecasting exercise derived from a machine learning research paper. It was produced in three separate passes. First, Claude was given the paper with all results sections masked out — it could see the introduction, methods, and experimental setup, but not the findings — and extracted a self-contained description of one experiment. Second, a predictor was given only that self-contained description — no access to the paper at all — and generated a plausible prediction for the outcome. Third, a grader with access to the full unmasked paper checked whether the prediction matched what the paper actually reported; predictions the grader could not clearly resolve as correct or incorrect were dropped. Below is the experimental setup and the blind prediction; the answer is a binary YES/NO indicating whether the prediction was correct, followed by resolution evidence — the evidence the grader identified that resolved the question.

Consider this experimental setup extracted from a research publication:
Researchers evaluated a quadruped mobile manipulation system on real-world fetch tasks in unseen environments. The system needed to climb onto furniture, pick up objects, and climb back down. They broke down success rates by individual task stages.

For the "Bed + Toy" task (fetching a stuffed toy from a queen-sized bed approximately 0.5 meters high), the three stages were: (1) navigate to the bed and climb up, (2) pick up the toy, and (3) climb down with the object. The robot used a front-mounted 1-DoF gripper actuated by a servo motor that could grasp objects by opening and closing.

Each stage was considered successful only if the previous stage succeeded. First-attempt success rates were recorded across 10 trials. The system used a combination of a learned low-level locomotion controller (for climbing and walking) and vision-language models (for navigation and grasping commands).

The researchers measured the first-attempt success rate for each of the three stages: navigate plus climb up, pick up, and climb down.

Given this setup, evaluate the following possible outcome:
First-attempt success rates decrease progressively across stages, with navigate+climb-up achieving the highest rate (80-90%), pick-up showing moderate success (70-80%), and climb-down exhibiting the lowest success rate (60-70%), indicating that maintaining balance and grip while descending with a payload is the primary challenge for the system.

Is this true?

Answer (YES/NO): NO